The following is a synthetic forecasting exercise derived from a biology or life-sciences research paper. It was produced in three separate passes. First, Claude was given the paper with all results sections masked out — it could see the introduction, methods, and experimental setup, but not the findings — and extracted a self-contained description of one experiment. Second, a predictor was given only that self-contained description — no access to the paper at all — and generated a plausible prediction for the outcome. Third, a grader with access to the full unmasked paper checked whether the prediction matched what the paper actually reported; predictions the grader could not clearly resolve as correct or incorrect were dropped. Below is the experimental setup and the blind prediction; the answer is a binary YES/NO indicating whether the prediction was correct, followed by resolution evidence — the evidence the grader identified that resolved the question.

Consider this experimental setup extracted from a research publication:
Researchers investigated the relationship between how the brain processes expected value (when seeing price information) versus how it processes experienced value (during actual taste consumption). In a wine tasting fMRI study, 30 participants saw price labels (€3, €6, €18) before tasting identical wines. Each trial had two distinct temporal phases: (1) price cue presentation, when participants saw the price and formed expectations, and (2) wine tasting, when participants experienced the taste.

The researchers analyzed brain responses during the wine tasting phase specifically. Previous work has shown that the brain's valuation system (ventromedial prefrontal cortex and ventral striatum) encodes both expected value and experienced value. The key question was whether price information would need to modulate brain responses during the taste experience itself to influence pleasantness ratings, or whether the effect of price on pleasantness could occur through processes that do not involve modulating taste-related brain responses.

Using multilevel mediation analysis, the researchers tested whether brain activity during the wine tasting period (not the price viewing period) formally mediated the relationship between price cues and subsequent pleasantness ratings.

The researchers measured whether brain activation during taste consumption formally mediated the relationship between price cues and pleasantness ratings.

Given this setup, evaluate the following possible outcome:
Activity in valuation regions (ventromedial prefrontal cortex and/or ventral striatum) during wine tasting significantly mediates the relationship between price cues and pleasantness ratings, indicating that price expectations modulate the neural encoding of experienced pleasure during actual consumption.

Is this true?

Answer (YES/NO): YES